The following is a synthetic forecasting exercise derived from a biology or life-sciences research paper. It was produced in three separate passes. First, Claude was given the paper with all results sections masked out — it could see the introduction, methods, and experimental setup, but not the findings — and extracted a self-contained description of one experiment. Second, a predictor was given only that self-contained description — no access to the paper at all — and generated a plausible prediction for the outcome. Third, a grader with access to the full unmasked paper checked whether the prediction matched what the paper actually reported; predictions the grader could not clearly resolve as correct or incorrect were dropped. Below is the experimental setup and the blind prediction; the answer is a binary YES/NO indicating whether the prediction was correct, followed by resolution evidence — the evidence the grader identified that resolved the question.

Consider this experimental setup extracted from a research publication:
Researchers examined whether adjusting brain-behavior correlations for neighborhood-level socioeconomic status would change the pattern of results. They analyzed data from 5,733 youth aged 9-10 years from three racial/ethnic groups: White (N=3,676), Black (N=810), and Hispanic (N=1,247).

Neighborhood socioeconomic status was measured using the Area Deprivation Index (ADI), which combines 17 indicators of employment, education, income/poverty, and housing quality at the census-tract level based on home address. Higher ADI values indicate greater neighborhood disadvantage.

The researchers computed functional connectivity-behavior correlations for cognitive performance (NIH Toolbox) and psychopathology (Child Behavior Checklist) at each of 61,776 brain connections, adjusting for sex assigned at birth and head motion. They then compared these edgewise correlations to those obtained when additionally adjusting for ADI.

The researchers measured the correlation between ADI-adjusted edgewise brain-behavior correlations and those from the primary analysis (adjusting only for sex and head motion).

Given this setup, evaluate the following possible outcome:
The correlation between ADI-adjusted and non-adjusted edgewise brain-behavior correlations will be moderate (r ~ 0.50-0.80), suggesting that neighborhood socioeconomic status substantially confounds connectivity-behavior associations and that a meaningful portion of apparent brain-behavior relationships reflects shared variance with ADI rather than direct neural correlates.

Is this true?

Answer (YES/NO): NO